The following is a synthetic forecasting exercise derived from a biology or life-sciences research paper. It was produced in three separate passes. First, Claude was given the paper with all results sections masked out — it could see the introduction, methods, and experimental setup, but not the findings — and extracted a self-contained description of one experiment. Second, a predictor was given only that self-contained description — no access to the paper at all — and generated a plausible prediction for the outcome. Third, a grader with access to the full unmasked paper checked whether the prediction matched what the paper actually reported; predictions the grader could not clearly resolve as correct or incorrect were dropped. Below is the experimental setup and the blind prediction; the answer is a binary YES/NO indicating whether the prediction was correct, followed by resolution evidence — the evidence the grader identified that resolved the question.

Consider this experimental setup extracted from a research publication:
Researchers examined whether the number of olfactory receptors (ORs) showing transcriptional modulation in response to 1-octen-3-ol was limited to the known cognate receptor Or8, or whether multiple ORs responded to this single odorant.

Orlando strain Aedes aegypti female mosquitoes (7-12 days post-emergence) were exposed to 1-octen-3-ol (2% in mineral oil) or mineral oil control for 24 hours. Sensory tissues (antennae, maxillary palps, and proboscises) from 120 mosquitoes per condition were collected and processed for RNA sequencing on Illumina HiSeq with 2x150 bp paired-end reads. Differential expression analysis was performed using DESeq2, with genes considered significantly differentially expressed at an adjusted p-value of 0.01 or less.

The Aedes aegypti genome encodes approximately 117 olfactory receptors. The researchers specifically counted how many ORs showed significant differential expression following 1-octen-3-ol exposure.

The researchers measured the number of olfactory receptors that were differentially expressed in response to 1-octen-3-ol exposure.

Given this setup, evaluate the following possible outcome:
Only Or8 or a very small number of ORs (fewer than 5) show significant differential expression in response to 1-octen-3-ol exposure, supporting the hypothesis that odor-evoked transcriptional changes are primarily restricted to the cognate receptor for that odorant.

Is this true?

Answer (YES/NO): NO